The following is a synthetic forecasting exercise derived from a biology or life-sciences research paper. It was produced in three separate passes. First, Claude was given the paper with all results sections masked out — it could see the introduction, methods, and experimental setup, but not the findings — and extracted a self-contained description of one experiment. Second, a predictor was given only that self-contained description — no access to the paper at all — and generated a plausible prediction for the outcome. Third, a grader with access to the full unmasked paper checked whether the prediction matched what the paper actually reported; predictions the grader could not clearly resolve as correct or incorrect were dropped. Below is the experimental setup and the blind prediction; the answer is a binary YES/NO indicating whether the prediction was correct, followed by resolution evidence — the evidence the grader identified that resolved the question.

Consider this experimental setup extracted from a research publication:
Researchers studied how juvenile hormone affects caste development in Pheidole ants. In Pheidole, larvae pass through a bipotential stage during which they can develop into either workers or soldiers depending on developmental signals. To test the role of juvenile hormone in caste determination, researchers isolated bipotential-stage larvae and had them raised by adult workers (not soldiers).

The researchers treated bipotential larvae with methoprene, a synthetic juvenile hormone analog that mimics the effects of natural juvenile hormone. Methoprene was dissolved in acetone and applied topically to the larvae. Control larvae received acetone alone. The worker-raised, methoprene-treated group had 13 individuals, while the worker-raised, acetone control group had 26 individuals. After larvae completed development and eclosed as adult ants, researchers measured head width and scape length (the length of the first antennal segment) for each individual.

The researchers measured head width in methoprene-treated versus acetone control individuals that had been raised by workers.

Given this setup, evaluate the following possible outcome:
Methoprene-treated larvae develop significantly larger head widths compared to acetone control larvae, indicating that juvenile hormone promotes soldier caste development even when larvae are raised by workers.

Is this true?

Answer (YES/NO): YES